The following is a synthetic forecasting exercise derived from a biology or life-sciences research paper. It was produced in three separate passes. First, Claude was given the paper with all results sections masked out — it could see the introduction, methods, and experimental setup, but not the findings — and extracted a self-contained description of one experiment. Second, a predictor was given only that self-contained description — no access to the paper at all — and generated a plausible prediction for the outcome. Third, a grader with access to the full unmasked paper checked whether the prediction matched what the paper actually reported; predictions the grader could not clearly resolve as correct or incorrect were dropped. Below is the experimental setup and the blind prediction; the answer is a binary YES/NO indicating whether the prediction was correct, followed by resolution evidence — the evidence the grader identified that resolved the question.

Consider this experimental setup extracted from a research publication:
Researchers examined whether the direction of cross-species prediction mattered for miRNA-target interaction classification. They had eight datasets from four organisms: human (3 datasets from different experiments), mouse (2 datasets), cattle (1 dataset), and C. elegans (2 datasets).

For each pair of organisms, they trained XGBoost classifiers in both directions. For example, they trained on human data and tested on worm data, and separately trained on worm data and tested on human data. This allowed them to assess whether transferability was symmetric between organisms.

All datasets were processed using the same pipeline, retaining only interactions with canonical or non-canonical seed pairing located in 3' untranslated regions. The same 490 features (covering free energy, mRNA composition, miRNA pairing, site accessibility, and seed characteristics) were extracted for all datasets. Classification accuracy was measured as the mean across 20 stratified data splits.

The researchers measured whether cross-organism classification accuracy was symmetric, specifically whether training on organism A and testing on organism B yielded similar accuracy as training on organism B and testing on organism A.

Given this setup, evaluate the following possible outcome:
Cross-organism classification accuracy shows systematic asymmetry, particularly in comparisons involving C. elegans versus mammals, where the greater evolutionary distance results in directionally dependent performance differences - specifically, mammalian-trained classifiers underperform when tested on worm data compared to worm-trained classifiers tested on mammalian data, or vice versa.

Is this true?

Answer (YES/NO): YES